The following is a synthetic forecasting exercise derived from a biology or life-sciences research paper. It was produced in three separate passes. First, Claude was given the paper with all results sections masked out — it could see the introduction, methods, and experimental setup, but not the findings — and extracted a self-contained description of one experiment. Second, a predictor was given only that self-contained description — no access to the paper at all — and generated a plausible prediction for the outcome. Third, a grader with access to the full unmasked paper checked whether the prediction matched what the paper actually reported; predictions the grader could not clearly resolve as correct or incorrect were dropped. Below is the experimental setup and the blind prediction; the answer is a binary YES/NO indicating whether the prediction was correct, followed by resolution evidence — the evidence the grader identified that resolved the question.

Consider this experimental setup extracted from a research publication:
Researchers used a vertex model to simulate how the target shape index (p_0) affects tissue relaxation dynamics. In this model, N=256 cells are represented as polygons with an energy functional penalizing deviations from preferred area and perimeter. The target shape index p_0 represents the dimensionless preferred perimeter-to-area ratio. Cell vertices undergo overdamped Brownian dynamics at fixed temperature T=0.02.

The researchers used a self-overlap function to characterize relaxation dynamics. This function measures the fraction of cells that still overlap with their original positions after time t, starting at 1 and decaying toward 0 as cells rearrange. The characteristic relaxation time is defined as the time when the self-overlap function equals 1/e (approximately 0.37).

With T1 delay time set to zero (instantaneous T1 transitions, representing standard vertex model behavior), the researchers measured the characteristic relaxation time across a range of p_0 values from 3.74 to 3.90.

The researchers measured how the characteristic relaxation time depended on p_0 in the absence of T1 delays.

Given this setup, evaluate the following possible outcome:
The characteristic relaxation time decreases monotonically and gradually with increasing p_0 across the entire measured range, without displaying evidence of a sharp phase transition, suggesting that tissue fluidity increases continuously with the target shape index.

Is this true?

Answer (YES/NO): YES